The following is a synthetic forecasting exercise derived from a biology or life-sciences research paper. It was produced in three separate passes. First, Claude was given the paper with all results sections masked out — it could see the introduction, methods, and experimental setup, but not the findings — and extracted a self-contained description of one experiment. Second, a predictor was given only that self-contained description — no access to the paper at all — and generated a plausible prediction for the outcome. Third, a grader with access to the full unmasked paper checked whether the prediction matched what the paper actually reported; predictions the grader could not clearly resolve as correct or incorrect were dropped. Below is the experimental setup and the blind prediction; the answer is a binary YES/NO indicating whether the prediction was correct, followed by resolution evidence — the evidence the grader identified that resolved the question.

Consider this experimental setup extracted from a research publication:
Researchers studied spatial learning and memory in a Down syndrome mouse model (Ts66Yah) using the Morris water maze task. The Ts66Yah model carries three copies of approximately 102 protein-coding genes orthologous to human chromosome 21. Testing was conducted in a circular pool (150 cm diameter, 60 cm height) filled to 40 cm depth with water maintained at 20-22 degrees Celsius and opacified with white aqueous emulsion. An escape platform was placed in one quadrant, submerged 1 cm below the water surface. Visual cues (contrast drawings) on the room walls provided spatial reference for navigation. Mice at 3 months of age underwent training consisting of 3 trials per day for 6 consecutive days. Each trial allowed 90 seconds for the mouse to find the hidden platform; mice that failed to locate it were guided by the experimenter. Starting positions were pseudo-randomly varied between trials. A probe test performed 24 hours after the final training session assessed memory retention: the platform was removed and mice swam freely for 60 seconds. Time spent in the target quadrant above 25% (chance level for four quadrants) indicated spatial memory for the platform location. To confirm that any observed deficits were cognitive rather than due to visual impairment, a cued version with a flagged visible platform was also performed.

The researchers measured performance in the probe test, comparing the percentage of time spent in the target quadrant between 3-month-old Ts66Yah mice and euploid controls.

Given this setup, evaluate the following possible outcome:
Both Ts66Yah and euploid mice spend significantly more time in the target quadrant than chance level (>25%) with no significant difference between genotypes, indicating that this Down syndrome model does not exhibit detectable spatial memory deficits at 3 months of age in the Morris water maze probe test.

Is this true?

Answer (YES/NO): NO